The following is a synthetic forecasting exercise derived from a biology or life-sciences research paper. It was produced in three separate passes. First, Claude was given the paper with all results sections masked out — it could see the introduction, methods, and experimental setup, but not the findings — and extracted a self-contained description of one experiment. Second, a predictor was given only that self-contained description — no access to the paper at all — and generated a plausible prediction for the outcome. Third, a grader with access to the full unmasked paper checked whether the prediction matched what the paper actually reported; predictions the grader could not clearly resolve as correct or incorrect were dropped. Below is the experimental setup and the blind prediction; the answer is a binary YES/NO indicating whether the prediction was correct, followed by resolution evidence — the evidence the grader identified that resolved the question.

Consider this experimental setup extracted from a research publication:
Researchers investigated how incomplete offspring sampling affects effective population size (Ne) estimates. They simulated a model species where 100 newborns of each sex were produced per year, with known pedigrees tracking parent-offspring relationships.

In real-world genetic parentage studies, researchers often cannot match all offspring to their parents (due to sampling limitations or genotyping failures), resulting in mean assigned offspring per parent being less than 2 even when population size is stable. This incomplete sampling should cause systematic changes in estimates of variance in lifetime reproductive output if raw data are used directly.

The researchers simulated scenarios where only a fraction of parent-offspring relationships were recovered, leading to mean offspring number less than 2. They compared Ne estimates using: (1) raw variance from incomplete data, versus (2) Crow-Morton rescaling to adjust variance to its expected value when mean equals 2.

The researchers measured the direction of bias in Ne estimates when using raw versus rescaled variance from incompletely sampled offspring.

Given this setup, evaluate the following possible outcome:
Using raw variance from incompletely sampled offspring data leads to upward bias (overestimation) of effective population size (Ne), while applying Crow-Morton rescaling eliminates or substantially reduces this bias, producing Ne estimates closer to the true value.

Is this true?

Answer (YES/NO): YES